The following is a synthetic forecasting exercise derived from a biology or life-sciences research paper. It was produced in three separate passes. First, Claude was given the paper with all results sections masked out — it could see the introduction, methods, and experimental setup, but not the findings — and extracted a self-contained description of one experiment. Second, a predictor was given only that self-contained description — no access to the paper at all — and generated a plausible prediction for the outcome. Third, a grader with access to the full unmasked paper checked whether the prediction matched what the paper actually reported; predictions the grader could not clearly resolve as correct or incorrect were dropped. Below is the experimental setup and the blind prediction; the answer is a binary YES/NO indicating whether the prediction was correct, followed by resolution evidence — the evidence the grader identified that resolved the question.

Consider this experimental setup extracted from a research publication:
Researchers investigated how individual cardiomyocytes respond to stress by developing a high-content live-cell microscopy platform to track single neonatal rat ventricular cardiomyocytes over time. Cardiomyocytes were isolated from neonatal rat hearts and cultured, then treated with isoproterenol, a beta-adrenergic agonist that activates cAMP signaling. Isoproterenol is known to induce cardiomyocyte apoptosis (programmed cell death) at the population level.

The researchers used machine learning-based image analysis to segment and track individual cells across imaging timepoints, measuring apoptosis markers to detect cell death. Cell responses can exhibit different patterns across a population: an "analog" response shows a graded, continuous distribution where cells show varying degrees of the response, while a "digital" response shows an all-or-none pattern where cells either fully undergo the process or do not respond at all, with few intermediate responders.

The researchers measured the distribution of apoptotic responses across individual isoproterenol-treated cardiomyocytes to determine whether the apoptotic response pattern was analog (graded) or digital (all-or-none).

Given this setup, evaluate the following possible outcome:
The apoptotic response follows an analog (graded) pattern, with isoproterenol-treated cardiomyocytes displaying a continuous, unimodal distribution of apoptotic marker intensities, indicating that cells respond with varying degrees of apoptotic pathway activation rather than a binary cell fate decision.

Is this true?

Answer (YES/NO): NO